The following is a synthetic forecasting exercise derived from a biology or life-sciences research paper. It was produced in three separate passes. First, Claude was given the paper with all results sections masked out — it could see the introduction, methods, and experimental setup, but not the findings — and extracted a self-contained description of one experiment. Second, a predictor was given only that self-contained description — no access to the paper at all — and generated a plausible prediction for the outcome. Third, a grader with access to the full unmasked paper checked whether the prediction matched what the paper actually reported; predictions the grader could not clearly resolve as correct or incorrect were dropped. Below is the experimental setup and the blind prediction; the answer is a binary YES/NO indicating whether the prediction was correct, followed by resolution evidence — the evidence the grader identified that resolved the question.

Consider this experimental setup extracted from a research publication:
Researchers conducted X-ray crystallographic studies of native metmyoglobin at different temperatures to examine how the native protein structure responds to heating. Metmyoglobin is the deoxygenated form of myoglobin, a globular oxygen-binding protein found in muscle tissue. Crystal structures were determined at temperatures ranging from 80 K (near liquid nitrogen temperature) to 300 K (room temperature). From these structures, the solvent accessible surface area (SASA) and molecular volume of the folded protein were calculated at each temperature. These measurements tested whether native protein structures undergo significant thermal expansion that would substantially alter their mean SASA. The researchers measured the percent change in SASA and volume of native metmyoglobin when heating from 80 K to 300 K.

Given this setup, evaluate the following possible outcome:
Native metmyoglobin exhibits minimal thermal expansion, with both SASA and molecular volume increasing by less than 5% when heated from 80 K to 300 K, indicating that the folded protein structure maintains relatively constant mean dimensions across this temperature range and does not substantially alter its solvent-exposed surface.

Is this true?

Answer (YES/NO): YES